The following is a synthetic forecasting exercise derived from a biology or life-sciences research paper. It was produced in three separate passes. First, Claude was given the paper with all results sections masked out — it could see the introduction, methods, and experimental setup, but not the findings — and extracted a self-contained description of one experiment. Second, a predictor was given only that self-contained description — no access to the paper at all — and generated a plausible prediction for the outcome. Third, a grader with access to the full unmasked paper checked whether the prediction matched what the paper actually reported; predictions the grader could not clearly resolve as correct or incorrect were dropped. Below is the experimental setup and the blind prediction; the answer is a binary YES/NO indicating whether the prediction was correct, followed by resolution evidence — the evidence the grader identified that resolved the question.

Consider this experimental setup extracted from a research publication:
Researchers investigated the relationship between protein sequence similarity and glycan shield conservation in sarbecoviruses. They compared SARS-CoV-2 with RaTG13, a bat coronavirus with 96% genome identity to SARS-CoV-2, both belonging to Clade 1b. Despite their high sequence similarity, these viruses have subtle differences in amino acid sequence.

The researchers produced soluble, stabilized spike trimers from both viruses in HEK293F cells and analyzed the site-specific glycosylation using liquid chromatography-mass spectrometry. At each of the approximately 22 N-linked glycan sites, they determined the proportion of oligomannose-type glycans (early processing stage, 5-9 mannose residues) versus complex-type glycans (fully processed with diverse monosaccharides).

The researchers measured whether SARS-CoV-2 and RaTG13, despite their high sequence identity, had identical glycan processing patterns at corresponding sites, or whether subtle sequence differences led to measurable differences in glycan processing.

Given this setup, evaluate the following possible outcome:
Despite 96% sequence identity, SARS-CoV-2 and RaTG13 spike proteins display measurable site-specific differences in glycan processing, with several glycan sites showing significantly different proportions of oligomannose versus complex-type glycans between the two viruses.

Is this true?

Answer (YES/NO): NO